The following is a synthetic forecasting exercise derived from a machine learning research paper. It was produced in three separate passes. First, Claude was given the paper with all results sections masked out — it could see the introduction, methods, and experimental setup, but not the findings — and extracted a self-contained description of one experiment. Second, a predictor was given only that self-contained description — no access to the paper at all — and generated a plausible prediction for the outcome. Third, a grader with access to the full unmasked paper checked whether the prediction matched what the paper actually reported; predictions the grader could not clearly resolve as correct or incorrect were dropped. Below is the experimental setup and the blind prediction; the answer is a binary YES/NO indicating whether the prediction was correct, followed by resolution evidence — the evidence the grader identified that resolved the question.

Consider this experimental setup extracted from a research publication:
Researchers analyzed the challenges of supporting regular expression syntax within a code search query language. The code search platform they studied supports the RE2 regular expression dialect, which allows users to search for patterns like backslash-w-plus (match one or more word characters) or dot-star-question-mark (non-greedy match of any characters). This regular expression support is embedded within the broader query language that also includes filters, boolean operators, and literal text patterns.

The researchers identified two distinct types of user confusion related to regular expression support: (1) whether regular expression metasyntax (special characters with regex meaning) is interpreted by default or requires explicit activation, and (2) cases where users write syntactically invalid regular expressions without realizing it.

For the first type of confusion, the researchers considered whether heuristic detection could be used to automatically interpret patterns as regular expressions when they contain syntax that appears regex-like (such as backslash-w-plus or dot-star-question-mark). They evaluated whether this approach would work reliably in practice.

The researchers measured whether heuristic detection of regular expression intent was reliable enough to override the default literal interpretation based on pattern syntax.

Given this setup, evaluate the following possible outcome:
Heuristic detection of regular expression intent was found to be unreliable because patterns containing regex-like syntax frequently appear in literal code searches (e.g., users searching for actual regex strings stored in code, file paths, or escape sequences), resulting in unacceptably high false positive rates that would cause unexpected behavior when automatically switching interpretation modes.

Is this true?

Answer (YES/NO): NO